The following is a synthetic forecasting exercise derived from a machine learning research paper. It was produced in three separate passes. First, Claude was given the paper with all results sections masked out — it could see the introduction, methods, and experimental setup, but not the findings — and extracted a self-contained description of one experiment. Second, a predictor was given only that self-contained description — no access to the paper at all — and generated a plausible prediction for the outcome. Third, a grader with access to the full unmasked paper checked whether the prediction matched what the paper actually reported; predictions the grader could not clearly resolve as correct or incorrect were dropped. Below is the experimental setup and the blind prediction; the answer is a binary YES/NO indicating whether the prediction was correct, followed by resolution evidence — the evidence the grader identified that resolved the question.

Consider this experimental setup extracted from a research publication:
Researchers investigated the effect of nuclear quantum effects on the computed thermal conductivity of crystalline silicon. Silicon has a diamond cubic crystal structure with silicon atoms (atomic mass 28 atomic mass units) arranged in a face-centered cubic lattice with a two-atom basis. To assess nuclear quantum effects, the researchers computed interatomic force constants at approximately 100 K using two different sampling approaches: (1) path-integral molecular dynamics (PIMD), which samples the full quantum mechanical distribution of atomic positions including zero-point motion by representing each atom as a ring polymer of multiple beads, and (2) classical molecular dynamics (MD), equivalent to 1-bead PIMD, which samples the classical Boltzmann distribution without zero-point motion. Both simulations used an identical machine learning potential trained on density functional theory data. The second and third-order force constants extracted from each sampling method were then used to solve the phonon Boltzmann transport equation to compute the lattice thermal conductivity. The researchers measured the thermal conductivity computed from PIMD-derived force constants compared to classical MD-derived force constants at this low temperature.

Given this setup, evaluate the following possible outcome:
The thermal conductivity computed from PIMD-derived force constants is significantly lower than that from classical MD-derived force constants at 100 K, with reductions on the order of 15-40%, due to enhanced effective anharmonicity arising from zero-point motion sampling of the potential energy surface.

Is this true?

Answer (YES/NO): NO